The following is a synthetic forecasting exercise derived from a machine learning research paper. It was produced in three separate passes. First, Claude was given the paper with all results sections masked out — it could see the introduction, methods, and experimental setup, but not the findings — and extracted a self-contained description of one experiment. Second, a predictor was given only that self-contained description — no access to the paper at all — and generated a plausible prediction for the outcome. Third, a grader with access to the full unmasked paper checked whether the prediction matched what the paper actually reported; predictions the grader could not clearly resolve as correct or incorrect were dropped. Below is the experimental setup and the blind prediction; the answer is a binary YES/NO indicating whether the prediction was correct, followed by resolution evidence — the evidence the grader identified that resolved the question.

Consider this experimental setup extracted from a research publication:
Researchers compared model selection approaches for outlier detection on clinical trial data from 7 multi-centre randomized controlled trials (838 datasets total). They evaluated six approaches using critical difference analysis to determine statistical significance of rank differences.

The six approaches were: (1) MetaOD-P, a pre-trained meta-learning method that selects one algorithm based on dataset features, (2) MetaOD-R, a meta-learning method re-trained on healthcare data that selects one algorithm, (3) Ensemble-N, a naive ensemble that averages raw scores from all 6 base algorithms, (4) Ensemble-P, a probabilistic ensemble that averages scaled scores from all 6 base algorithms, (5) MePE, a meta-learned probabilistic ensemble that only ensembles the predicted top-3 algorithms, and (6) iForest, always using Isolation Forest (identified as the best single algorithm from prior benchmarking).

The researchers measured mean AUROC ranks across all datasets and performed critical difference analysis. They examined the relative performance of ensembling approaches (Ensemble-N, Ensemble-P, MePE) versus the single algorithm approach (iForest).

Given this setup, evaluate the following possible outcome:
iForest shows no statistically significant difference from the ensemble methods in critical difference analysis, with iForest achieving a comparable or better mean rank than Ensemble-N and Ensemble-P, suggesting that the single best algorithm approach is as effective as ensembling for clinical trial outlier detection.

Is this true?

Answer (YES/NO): YES